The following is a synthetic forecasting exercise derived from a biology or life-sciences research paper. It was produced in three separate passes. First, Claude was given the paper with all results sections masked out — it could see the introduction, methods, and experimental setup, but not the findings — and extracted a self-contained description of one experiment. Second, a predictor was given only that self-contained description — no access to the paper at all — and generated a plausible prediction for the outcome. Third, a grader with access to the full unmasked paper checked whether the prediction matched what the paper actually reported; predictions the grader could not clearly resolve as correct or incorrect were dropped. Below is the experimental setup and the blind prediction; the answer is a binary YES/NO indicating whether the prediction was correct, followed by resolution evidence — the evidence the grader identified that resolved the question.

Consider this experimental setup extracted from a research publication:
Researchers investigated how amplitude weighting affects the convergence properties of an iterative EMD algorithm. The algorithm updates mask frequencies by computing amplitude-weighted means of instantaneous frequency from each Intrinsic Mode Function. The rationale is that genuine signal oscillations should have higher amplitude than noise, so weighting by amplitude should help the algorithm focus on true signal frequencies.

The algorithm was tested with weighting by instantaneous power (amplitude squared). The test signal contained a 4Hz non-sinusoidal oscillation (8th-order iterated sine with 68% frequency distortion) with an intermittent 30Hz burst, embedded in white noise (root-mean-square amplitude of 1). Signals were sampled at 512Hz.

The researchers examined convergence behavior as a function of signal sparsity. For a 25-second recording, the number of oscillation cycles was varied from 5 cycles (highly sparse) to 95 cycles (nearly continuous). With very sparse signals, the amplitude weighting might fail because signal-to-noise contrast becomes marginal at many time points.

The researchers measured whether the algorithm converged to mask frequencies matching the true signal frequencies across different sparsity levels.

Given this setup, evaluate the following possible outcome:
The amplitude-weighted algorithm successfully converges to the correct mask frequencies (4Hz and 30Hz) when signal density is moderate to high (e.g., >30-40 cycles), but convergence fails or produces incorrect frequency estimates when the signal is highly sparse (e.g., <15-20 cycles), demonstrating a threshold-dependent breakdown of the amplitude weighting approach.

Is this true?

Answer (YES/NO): NO